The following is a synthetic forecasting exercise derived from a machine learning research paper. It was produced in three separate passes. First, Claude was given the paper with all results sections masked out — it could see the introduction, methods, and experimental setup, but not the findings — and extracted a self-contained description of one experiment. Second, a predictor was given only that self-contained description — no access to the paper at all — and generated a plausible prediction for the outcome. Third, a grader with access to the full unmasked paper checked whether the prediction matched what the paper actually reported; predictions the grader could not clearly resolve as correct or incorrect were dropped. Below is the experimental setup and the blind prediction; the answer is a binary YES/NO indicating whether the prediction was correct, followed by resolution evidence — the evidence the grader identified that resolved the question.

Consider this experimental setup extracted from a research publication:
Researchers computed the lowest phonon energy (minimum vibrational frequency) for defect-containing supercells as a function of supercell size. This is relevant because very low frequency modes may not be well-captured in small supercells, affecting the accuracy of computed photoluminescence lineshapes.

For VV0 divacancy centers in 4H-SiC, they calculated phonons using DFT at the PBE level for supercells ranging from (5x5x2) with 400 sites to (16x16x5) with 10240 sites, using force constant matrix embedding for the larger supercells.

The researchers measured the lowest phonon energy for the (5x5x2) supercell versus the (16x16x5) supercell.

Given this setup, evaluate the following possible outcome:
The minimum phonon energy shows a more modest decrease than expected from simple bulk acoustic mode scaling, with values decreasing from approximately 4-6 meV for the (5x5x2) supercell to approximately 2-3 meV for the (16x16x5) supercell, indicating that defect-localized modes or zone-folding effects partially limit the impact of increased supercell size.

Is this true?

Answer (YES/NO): NO